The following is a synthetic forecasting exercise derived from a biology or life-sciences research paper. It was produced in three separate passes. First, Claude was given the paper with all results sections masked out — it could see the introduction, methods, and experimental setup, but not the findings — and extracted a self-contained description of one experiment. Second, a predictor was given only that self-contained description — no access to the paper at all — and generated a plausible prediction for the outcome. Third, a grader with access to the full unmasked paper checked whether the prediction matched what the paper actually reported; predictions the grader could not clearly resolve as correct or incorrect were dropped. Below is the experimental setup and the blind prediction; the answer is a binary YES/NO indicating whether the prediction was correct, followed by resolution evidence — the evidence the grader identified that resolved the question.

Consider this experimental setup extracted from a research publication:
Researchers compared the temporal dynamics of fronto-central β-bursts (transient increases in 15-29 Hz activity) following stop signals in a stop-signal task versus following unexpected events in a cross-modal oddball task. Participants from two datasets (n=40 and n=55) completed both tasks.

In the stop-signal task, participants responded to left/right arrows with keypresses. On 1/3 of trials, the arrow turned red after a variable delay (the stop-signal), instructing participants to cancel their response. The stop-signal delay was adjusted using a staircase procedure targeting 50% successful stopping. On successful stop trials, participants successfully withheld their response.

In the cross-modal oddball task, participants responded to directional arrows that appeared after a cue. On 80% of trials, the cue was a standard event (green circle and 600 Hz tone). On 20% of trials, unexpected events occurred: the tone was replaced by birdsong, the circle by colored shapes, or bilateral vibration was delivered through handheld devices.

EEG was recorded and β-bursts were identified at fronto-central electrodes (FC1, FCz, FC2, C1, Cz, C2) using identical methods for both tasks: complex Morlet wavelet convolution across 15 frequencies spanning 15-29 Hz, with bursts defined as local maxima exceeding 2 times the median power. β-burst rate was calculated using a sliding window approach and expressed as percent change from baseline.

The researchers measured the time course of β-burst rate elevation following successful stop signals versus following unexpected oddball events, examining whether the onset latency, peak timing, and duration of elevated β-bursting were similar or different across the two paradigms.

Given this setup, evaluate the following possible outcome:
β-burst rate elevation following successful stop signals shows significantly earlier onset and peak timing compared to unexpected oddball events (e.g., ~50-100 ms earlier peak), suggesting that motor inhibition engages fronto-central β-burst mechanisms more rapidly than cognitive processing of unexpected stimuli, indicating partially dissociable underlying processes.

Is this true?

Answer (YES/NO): NO